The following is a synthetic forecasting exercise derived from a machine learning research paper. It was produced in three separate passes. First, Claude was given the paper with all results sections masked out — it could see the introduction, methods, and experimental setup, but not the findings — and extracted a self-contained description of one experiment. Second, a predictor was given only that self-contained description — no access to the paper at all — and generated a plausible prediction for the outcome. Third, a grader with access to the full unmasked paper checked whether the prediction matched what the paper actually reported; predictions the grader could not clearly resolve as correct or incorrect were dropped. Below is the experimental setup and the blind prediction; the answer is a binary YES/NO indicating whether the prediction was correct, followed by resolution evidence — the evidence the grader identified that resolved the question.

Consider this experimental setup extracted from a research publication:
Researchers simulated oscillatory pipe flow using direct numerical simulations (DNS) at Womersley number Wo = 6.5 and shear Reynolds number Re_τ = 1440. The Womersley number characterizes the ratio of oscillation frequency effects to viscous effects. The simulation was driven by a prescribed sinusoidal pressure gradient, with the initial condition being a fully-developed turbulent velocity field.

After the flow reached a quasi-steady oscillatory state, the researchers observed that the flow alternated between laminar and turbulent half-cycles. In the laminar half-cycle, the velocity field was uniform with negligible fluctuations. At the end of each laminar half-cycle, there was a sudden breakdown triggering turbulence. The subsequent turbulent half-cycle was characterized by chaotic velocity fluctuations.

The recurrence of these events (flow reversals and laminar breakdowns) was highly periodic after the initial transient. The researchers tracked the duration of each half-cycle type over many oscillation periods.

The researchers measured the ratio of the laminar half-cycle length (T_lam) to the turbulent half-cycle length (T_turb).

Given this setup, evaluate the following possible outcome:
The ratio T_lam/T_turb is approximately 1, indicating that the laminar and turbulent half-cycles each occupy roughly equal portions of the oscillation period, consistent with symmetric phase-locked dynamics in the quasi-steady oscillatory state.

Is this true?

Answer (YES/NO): NO